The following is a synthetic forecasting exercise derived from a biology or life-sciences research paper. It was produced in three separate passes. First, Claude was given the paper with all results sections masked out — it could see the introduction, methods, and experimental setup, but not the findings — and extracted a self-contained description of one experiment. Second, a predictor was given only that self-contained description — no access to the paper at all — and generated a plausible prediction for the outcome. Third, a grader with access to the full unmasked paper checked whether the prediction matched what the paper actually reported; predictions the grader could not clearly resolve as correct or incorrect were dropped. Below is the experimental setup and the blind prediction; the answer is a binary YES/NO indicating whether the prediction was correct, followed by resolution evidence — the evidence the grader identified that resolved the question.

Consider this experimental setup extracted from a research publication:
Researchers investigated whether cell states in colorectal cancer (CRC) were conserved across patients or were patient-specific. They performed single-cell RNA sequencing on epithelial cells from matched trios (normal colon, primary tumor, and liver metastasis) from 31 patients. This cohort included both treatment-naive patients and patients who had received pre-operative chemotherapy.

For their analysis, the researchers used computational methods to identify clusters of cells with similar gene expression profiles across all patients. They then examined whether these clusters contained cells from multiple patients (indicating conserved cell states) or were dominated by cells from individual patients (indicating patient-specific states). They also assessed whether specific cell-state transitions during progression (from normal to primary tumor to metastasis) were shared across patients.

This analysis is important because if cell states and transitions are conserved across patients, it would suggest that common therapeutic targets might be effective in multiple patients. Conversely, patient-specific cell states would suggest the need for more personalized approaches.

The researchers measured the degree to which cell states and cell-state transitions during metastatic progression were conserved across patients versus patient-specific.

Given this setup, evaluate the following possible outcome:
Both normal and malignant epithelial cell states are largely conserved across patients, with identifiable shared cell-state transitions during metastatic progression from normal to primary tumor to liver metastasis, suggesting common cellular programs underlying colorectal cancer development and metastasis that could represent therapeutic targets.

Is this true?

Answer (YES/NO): YES